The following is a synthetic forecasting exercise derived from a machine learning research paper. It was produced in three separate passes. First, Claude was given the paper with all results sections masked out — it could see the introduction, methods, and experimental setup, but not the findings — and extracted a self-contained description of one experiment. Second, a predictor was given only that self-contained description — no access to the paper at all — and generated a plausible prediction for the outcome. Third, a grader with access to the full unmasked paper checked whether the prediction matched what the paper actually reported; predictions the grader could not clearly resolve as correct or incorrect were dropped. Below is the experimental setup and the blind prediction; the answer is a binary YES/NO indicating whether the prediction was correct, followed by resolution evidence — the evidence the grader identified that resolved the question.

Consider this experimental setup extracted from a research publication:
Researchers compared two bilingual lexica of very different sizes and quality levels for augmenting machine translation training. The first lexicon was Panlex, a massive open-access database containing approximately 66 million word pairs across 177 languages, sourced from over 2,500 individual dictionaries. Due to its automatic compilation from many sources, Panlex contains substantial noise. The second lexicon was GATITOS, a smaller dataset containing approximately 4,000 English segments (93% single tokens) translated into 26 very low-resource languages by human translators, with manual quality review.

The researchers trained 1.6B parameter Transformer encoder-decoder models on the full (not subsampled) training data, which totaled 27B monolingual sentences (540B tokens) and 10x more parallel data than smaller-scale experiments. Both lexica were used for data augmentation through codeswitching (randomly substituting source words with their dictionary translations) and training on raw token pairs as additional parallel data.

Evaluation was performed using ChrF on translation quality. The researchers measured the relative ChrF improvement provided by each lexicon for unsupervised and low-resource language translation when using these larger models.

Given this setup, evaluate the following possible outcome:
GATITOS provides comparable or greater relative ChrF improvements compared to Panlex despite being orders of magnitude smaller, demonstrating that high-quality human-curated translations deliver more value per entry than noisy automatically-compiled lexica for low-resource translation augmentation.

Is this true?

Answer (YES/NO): YES